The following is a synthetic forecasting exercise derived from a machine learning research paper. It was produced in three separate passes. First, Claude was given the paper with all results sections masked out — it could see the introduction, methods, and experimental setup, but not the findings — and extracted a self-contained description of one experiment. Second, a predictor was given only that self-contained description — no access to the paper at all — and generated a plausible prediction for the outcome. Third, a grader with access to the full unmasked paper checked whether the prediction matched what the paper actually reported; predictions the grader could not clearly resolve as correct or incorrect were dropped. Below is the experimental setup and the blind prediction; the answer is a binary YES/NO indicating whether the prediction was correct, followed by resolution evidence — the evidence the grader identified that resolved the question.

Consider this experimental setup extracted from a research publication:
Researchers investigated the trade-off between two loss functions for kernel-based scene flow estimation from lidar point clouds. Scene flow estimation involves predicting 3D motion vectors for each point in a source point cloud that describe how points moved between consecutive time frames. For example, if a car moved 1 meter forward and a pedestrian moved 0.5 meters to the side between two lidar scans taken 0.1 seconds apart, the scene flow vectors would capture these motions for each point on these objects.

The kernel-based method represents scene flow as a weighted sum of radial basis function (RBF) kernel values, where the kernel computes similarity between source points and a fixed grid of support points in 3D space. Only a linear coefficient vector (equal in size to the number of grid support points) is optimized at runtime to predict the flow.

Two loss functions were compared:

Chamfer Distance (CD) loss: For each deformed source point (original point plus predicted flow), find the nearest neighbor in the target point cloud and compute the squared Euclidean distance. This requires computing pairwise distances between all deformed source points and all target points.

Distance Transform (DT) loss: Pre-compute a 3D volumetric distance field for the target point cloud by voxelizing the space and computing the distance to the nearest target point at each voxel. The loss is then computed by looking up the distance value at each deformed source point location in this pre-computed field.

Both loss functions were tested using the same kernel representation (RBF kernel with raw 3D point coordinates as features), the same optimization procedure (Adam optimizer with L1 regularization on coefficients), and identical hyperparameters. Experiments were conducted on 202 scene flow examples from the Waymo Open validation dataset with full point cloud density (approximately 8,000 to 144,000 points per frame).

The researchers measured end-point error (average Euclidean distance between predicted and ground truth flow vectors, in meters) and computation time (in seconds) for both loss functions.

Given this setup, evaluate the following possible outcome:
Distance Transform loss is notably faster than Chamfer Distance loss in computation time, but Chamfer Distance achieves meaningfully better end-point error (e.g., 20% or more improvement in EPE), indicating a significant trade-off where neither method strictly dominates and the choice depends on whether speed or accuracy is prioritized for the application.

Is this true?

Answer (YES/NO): NO